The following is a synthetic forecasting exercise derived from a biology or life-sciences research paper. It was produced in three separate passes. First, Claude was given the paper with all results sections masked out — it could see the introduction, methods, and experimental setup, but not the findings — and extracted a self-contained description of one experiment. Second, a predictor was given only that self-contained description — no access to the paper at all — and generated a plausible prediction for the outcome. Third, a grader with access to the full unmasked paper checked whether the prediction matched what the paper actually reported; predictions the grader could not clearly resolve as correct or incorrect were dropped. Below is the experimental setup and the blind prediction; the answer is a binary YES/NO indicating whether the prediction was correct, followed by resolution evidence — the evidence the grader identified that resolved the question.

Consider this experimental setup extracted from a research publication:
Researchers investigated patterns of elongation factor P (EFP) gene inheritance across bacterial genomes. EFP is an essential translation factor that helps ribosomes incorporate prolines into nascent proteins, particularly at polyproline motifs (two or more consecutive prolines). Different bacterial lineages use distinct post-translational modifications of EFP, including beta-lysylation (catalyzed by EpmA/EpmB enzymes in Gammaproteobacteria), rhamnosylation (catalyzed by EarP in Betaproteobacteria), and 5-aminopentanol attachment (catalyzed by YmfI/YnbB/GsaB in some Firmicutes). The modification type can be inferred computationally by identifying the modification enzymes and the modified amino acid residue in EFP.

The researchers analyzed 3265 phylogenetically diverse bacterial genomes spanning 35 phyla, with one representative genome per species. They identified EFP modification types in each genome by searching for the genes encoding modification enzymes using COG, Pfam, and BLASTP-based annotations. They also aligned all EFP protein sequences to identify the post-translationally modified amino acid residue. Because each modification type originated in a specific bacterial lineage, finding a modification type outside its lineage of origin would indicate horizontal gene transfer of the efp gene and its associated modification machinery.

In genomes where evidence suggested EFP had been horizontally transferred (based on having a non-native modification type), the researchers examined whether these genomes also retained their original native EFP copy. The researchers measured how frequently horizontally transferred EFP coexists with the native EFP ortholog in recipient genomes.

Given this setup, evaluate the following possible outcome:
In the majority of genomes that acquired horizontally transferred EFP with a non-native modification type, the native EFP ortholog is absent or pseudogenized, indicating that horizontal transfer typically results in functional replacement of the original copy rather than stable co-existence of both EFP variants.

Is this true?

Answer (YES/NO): YES